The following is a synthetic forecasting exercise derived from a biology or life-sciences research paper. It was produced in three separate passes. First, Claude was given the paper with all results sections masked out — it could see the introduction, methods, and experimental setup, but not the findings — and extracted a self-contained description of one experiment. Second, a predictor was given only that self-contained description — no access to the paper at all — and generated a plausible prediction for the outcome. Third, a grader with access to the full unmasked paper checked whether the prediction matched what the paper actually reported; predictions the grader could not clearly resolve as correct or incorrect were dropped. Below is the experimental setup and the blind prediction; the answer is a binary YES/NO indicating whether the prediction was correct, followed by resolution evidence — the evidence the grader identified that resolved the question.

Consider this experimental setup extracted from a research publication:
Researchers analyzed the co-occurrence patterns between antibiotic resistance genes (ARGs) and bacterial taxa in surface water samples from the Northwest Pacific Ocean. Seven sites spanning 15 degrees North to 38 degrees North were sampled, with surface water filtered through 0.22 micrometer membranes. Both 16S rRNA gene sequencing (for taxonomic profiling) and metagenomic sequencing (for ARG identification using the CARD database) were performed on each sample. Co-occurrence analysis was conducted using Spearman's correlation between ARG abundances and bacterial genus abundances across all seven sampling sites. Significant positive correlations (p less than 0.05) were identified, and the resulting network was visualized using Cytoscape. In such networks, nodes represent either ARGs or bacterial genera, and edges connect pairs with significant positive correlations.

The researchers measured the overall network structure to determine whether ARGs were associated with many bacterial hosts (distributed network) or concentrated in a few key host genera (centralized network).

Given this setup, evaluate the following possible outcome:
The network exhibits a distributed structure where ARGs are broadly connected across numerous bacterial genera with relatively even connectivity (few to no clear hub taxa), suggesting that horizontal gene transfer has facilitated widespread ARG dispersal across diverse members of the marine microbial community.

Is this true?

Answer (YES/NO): NO